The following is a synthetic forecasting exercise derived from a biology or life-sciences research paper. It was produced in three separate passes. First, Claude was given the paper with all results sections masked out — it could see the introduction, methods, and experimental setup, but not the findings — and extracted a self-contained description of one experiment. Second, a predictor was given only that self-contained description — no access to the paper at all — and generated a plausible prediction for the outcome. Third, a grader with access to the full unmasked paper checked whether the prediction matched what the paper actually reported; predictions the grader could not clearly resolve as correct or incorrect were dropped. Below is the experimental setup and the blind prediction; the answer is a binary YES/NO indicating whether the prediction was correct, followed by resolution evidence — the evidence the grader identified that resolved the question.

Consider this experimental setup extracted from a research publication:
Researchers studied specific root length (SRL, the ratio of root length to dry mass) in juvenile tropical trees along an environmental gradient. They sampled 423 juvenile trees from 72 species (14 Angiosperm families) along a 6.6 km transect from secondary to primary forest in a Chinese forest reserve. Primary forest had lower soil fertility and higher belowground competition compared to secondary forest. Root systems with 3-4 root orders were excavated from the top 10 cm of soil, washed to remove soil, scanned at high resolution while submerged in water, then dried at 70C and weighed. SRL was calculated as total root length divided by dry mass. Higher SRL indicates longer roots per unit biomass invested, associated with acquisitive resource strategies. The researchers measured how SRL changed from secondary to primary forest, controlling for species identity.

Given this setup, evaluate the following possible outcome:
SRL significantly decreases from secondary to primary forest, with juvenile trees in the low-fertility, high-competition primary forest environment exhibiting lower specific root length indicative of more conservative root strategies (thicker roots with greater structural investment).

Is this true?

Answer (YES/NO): YES